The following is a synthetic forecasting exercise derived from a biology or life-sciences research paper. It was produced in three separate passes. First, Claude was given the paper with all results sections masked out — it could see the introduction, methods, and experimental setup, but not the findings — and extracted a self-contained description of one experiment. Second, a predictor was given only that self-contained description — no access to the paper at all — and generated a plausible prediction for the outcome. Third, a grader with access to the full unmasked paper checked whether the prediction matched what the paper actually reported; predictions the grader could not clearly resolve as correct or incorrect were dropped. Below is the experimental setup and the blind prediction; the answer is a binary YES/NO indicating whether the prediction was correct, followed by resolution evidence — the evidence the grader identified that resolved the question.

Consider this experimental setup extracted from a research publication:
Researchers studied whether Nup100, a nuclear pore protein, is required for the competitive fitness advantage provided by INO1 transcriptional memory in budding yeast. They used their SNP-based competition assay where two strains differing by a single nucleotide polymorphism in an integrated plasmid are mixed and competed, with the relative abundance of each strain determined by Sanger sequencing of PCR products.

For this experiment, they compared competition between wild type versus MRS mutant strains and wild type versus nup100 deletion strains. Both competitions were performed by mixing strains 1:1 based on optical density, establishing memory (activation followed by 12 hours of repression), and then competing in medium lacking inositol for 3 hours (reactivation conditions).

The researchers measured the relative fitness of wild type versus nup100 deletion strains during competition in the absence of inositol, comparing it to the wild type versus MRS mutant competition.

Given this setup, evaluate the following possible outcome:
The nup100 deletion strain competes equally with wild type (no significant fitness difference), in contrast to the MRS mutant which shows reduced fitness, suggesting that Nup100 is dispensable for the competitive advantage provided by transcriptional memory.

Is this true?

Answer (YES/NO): NO